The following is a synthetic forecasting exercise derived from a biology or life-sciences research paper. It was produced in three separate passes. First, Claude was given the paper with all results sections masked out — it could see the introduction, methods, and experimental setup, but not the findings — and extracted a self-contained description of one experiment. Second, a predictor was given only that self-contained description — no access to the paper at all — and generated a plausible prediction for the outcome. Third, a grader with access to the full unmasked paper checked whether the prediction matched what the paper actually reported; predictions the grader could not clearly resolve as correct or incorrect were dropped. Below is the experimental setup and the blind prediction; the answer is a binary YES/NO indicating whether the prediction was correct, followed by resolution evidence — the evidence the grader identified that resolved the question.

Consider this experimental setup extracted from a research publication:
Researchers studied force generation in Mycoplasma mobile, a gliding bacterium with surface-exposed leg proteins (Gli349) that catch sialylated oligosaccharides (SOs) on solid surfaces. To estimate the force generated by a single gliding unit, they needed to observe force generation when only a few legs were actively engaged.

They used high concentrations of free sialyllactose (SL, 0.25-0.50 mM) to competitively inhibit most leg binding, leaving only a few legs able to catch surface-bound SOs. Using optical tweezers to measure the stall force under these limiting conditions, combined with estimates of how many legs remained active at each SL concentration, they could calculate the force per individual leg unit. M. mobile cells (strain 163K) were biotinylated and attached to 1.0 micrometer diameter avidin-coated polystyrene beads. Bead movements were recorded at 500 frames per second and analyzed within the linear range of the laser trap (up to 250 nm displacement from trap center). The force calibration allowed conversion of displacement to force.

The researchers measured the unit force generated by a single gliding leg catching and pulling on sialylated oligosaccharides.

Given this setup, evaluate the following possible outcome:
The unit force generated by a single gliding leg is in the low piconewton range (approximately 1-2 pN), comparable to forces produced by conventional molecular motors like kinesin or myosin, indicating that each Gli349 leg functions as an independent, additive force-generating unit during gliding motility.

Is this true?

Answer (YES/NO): NO